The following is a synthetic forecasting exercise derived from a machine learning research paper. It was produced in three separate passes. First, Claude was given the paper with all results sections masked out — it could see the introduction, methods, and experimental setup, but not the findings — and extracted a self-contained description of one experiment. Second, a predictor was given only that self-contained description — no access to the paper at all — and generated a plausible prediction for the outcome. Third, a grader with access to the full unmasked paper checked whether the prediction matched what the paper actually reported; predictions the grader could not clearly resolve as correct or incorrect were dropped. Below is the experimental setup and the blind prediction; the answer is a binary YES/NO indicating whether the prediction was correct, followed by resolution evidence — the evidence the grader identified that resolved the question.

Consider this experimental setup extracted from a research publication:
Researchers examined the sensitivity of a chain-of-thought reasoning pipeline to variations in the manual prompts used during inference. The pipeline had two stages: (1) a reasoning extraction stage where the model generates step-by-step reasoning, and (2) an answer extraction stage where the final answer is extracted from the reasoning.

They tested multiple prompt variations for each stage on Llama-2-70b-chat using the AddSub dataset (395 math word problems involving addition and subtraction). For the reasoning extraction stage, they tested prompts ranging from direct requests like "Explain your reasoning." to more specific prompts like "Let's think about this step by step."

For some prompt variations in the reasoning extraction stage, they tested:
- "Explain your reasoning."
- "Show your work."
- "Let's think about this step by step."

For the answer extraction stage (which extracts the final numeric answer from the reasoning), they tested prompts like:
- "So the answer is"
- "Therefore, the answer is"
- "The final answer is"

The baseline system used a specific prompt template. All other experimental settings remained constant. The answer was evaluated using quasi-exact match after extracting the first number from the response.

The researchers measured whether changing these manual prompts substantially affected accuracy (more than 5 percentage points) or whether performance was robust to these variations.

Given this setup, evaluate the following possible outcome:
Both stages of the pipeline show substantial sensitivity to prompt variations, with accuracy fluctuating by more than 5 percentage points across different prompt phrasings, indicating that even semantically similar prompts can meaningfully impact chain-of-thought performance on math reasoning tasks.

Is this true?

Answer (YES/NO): NO